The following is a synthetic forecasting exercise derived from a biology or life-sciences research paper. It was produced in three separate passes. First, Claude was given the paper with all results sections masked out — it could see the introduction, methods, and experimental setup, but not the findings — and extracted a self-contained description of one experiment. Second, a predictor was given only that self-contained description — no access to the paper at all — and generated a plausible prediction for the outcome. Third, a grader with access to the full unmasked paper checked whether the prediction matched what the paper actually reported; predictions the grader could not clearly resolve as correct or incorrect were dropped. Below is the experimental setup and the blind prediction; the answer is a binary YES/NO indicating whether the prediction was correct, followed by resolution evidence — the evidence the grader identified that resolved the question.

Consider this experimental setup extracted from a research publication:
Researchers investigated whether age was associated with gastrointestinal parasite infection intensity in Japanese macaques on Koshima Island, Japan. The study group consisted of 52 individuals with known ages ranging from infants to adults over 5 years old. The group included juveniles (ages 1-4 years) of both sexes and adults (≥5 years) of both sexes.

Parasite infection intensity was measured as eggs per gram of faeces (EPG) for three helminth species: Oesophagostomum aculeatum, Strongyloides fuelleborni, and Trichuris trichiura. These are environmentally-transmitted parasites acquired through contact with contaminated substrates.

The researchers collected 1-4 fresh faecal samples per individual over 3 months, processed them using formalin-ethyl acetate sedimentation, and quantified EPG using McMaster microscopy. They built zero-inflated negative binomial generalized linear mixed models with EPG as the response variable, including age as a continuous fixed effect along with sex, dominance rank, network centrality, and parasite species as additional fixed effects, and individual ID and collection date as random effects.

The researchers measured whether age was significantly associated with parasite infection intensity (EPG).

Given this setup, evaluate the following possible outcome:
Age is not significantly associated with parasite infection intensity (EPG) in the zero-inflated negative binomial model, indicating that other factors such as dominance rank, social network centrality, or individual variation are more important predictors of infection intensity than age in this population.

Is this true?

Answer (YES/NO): NO